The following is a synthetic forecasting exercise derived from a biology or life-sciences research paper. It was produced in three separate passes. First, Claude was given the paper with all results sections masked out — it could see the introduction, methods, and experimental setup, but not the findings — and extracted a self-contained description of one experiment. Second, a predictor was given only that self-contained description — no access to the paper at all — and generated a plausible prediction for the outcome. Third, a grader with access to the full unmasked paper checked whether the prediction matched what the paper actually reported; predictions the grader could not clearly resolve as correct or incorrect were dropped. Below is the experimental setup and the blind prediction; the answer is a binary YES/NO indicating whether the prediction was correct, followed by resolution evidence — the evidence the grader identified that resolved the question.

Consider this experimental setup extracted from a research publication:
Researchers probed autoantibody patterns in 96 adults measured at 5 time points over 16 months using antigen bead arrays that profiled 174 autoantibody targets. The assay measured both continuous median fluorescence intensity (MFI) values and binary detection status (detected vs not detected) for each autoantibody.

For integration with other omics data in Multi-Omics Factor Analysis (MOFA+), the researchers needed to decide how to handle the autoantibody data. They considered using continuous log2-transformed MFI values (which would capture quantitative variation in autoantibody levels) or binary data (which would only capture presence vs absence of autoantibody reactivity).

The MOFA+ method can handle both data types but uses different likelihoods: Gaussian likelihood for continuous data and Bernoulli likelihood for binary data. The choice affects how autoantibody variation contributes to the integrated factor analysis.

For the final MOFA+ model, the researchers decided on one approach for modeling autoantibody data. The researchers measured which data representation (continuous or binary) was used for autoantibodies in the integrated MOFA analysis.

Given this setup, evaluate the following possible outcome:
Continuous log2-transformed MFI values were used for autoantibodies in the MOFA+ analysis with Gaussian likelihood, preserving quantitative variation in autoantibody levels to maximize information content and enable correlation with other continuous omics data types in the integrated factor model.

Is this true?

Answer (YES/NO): NO